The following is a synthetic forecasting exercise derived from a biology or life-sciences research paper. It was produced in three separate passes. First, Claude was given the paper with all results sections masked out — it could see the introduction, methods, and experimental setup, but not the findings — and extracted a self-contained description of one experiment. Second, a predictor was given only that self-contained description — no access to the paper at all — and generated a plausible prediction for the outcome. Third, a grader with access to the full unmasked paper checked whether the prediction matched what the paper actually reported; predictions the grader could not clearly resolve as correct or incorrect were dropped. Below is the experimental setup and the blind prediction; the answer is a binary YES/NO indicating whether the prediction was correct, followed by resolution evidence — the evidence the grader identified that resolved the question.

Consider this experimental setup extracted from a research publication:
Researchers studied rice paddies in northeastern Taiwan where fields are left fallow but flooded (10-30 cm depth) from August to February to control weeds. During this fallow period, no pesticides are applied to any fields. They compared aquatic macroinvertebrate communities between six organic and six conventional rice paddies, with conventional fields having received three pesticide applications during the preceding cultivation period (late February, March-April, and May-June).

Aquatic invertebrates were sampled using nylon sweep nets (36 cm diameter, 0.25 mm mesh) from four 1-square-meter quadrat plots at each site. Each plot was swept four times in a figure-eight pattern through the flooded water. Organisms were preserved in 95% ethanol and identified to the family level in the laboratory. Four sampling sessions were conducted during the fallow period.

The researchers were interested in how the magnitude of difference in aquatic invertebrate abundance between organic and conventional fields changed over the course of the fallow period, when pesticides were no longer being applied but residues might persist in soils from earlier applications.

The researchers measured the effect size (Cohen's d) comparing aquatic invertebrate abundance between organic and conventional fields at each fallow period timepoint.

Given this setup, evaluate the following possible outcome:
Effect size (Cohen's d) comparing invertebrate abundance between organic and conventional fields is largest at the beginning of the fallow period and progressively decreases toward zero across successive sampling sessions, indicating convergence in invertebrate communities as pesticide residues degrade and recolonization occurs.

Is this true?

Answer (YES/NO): YES